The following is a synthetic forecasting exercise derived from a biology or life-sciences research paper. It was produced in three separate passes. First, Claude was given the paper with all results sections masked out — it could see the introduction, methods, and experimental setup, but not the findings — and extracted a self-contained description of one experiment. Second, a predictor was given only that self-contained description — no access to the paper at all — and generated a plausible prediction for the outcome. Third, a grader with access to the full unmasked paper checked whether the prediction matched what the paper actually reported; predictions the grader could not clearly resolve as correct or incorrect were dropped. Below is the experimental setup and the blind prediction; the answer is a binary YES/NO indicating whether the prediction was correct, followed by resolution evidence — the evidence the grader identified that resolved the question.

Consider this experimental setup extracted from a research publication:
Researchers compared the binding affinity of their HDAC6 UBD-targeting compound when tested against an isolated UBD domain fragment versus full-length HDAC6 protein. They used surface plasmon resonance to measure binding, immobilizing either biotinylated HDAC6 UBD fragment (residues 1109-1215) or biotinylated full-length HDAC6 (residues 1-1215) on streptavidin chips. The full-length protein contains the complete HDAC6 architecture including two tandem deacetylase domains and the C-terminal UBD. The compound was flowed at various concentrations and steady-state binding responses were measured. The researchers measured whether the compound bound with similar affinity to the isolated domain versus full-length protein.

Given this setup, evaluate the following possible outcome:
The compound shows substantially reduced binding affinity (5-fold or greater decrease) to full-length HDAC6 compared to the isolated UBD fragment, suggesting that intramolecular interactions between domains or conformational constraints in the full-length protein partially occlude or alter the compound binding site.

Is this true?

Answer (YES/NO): NO